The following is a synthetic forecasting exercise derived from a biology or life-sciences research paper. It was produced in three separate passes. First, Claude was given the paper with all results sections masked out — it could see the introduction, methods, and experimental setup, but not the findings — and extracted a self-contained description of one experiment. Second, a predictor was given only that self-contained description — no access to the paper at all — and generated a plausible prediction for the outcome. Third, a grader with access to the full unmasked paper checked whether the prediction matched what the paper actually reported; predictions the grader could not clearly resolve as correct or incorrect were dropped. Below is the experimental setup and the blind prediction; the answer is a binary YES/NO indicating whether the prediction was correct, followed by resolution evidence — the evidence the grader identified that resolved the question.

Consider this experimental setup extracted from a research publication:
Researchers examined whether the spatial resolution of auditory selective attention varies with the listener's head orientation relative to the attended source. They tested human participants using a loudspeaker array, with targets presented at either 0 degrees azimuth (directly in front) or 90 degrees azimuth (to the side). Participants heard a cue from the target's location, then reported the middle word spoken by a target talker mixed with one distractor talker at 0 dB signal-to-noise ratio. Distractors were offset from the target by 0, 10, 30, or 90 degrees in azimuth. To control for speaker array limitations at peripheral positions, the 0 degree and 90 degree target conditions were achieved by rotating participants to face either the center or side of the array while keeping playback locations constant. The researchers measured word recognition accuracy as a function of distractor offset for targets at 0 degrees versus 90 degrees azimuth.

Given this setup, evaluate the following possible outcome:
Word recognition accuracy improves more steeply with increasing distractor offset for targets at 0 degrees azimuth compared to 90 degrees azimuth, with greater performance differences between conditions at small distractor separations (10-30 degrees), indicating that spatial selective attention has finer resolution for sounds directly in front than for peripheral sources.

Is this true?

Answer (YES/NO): YES